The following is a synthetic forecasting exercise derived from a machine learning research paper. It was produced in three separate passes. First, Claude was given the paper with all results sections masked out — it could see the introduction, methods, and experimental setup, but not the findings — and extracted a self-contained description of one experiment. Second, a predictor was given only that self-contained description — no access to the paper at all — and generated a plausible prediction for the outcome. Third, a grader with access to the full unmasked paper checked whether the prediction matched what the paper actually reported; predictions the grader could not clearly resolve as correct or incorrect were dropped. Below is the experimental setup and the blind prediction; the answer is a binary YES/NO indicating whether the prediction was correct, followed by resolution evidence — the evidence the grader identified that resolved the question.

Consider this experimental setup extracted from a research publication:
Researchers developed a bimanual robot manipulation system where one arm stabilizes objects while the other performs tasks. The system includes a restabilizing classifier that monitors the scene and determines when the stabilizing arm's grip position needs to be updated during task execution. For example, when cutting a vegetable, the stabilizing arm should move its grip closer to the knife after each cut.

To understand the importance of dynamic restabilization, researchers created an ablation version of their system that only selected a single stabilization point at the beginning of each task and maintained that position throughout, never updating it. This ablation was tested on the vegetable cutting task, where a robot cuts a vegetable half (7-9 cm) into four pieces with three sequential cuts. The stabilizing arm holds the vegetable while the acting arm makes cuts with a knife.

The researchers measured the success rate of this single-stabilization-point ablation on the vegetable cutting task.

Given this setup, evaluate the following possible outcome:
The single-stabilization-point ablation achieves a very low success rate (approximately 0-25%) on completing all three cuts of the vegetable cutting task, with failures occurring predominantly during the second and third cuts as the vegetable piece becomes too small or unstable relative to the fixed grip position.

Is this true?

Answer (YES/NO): NO